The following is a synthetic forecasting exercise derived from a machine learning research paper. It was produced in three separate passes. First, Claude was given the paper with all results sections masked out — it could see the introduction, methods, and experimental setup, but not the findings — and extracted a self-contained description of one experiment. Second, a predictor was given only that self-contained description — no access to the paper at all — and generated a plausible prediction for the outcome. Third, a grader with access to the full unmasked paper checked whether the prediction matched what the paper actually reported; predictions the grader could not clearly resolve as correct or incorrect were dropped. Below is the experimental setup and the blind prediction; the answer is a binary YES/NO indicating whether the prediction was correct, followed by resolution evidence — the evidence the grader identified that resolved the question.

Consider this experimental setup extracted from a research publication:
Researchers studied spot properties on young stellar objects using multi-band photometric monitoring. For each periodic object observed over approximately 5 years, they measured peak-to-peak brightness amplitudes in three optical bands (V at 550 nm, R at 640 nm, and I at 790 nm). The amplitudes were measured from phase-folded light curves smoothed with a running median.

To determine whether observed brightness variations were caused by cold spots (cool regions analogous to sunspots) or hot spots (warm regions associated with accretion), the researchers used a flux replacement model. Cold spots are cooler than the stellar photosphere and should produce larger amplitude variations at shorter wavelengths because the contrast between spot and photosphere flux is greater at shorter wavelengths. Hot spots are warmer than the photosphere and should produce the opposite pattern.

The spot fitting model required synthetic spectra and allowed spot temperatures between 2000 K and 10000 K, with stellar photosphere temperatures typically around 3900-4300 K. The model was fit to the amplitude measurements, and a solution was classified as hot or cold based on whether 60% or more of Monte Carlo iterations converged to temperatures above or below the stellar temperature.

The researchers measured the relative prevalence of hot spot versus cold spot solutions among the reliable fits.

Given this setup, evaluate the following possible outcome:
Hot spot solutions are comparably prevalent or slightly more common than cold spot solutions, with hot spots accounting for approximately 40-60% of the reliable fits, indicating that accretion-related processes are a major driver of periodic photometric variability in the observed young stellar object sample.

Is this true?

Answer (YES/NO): NO